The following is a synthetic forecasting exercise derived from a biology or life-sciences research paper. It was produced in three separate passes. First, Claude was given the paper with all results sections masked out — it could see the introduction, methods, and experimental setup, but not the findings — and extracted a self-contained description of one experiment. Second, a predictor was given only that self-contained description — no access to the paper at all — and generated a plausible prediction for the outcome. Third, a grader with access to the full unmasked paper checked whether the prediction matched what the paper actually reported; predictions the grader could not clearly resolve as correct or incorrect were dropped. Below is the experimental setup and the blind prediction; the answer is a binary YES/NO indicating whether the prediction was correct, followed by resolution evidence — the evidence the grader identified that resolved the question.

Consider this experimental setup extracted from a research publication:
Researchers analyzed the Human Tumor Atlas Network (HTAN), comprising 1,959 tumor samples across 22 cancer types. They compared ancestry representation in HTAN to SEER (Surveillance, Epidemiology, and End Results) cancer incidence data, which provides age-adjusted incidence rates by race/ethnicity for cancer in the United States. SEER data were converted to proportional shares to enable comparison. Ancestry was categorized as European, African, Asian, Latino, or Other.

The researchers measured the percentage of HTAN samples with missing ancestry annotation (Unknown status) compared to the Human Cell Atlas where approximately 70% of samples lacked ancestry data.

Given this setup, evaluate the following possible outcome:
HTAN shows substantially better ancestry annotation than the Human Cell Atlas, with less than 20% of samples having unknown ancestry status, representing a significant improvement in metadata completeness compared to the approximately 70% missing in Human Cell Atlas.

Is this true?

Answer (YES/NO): YES